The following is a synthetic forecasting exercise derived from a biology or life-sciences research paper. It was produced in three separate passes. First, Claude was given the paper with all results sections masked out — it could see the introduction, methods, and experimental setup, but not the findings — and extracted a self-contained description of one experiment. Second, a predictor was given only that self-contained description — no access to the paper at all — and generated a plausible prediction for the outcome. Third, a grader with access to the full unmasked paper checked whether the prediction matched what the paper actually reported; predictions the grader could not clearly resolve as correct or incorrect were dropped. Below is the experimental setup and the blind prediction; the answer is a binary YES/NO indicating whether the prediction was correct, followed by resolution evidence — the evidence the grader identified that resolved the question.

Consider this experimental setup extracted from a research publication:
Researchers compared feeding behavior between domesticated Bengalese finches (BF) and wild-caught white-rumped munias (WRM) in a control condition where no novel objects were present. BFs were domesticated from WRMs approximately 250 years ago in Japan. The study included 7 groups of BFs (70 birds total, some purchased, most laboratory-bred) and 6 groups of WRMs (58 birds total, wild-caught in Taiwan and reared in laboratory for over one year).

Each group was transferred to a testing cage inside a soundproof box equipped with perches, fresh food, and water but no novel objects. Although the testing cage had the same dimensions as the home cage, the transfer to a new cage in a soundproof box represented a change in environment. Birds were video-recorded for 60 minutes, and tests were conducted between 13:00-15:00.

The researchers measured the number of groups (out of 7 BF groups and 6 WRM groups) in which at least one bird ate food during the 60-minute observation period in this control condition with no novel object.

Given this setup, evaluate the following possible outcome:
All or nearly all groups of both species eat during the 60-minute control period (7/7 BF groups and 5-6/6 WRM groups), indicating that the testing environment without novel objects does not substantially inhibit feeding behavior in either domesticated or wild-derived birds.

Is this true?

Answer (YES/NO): YES